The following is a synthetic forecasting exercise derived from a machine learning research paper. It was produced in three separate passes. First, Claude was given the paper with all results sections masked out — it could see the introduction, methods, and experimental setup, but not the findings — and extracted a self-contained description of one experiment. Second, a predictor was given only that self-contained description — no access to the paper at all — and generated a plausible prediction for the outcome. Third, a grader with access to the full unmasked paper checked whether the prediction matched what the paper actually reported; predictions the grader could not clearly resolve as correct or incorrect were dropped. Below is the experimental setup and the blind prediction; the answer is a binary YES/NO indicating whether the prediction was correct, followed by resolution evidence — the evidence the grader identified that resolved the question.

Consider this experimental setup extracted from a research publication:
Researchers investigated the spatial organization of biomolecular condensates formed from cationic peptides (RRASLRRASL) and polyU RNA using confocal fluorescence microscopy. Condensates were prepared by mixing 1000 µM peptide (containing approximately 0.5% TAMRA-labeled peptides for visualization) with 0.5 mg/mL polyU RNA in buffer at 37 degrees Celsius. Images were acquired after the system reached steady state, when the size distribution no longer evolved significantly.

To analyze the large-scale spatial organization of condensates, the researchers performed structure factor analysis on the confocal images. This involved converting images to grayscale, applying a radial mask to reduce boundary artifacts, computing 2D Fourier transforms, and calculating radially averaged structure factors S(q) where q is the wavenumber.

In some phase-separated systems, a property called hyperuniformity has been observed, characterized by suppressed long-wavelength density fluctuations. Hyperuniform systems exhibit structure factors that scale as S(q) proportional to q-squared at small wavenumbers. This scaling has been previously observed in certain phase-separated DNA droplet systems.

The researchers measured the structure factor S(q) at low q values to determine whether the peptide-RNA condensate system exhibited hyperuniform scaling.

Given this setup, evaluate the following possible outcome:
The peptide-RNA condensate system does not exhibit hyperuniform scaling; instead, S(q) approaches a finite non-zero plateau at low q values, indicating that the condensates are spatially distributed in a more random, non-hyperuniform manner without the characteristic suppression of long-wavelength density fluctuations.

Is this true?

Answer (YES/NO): YES